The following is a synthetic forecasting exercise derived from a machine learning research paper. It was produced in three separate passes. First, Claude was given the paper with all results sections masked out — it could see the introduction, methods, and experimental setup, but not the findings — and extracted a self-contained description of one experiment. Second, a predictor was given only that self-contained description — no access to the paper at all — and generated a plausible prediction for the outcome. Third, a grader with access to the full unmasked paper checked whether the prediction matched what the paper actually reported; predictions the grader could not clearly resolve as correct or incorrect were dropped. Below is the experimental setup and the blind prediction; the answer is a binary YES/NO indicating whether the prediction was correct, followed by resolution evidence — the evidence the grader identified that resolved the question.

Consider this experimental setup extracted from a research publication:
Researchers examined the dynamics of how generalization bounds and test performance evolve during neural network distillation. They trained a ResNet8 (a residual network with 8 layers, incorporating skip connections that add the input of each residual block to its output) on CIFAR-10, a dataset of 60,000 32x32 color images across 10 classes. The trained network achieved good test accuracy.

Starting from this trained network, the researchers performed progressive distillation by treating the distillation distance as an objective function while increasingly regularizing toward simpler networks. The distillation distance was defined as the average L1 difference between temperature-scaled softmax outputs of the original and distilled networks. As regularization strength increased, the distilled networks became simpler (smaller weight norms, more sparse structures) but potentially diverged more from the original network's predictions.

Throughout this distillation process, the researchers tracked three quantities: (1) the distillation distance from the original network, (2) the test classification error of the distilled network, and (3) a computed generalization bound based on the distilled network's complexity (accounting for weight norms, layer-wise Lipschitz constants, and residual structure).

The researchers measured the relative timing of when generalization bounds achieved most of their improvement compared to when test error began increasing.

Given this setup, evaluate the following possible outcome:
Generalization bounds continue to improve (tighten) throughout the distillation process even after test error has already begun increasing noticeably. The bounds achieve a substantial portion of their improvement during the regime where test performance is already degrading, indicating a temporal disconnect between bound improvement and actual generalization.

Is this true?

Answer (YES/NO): NO